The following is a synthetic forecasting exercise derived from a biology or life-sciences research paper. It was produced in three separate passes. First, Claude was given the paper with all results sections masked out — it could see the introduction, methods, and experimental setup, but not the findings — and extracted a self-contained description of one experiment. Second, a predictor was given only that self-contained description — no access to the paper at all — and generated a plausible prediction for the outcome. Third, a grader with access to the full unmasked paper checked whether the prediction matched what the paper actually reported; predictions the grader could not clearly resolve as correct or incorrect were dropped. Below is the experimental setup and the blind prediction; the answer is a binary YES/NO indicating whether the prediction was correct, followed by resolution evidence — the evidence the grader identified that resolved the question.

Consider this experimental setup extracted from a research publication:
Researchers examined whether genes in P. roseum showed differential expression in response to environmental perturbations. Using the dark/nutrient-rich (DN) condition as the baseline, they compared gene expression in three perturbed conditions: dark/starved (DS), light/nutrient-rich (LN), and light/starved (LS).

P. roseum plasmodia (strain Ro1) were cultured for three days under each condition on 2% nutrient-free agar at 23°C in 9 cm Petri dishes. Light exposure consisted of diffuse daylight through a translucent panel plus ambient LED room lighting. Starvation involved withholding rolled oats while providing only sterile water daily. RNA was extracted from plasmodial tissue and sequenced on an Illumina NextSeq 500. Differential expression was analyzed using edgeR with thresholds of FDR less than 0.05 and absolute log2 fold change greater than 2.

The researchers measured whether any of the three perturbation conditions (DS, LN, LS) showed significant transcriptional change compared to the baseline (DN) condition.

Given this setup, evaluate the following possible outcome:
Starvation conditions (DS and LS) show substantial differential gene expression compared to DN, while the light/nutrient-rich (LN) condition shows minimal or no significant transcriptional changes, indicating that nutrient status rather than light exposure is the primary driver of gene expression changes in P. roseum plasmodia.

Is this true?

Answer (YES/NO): YES